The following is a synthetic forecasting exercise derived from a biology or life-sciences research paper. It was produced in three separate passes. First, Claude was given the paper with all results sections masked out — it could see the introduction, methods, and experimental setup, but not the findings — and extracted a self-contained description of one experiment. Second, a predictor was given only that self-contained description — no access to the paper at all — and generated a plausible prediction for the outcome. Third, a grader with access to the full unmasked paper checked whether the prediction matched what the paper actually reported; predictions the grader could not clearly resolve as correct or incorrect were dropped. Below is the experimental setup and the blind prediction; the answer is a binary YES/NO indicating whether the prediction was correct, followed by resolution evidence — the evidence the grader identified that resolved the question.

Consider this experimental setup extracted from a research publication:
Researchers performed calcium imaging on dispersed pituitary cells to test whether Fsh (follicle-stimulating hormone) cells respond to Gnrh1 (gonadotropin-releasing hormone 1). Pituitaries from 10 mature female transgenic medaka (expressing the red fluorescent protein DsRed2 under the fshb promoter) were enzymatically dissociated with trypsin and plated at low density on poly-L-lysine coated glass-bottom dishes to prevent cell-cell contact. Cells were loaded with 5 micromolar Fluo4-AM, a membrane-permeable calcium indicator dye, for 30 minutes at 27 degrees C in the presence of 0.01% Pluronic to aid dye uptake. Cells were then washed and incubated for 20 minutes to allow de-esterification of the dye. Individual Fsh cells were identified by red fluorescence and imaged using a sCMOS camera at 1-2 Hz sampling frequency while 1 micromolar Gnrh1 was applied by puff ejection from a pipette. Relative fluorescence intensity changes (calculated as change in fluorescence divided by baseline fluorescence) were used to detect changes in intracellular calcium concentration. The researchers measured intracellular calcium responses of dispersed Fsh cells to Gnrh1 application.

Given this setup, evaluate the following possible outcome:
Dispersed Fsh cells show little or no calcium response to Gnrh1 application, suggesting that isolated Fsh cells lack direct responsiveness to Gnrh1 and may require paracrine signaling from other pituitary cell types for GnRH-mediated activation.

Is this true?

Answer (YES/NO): YES